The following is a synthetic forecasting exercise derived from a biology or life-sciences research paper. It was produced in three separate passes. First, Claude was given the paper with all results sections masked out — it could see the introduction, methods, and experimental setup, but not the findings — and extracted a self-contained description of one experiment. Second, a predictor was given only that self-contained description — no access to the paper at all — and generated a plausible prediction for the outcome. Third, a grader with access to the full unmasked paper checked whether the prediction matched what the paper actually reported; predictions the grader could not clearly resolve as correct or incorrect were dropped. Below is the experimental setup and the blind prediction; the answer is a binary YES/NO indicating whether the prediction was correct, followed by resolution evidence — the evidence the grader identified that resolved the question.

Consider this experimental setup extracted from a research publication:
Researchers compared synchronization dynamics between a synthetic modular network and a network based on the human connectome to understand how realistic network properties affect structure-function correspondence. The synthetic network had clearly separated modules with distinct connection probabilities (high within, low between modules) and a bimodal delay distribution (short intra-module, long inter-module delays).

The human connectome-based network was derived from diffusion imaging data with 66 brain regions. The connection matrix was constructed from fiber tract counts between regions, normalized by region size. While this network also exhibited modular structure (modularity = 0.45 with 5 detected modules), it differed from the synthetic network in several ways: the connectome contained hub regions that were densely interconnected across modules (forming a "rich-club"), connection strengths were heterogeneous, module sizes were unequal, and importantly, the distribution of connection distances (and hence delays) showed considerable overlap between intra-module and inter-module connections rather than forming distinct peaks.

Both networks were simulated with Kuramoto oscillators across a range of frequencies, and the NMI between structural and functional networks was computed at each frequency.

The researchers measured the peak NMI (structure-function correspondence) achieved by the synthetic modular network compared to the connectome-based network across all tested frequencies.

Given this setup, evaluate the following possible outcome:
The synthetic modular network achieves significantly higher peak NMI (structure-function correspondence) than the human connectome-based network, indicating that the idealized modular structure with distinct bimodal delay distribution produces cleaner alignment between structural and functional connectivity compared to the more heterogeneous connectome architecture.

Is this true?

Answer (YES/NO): YES